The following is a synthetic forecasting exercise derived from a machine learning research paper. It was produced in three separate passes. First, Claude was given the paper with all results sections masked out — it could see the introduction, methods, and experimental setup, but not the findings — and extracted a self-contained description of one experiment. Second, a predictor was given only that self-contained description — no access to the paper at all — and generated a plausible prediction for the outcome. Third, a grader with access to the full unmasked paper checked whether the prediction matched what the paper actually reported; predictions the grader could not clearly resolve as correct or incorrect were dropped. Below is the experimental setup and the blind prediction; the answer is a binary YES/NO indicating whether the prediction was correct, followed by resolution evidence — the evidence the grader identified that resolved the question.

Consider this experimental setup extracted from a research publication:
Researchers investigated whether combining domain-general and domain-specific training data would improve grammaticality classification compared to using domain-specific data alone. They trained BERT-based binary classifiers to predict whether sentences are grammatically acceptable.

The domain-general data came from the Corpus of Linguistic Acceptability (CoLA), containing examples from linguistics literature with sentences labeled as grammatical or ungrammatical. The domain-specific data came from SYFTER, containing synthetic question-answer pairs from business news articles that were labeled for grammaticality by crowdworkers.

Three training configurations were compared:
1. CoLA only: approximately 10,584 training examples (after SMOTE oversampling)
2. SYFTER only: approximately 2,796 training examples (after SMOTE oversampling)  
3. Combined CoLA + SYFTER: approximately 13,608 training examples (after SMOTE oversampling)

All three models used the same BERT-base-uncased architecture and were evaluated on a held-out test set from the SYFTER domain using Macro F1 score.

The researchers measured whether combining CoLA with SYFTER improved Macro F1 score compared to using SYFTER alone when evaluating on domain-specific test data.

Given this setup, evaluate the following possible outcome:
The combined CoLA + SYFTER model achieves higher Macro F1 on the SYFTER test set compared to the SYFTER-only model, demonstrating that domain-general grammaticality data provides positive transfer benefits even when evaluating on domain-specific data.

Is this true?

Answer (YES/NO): NO